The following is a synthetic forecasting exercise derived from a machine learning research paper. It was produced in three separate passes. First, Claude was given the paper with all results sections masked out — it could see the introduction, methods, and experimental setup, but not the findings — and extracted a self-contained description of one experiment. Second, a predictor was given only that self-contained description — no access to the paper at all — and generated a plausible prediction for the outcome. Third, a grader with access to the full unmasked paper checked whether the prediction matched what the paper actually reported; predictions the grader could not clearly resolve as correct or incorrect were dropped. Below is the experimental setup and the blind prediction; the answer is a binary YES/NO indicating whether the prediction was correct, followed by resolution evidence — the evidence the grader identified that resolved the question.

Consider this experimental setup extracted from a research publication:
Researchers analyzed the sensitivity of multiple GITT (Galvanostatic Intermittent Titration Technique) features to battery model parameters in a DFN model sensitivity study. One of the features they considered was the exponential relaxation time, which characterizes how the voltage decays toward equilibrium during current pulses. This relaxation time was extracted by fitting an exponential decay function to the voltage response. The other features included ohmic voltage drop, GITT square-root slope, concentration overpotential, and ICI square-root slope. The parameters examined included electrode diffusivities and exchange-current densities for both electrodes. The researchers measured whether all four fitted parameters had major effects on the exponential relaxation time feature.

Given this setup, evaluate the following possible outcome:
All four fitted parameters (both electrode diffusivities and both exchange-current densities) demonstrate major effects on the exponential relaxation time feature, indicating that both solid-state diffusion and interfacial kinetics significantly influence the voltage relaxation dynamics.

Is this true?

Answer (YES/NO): YES